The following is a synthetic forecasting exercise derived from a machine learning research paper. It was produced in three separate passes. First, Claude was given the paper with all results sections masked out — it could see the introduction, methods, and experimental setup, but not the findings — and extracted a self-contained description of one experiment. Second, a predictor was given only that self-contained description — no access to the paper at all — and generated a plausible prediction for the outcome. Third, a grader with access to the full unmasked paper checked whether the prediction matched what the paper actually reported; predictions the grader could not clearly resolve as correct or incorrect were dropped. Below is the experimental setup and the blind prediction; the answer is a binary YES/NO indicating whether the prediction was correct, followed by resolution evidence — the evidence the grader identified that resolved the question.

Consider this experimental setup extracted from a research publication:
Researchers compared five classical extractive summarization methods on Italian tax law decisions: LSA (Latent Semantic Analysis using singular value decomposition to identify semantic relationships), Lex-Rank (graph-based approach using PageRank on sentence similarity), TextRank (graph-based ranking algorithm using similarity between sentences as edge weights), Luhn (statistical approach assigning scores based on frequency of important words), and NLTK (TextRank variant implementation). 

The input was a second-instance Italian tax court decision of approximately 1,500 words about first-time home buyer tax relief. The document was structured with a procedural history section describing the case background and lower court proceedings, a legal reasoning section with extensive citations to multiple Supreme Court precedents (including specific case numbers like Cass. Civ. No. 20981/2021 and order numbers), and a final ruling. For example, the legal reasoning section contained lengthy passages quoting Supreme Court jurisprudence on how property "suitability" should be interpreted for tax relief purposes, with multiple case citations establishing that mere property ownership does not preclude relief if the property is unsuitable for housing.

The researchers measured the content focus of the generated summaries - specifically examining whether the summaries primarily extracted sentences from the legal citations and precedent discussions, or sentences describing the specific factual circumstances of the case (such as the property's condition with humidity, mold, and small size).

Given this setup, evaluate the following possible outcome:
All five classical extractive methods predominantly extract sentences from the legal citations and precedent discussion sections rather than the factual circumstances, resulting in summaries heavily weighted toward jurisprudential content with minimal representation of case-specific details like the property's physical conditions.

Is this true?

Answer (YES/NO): NO